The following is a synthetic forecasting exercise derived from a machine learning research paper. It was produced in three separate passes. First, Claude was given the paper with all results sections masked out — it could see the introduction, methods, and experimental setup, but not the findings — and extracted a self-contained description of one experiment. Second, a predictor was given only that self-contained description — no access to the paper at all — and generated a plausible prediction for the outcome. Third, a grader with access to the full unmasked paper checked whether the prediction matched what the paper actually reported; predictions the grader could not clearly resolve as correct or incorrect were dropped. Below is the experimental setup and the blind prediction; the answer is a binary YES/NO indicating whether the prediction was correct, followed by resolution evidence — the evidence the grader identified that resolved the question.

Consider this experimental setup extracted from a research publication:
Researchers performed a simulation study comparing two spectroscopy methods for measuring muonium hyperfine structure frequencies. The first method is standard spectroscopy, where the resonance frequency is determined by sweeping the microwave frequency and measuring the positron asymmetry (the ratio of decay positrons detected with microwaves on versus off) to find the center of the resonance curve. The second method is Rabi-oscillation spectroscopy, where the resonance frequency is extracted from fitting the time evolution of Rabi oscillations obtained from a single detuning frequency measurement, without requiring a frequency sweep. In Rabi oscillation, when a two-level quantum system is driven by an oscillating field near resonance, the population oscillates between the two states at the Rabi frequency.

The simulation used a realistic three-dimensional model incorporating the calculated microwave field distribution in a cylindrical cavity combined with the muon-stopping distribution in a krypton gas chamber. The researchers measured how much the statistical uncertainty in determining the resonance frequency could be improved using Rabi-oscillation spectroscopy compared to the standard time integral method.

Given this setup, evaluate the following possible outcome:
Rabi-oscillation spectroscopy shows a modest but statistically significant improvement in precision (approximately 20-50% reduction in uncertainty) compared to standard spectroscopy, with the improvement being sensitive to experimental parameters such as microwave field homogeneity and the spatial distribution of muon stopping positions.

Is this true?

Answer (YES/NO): NO